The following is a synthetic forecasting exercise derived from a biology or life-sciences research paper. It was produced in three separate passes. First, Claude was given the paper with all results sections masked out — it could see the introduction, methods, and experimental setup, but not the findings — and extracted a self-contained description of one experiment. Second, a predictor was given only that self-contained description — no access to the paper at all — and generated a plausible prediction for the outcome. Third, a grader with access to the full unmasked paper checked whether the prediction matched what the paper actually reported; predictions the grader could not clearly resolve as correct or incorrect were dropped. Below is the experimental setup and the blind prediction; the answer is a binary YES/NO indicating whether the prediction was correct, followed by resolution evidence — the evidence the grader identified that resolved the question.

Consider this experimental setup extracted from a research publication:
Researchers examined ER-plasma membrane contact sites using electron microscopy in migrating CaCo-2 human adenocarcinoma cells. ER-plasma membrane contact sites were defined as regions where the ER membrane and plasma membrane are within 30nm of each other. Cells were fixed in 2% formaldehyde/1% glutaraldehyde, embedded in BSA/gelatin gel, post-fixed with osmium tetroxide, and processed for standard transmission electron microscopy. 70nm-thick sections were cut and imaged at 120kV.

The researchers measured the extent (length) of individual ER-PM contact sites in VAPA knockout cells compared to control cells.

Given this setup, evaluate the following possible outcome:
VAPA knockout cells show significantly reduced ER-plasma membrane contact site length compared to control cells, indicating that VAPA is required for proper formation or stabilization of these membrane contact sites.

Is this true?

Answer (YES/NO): NO